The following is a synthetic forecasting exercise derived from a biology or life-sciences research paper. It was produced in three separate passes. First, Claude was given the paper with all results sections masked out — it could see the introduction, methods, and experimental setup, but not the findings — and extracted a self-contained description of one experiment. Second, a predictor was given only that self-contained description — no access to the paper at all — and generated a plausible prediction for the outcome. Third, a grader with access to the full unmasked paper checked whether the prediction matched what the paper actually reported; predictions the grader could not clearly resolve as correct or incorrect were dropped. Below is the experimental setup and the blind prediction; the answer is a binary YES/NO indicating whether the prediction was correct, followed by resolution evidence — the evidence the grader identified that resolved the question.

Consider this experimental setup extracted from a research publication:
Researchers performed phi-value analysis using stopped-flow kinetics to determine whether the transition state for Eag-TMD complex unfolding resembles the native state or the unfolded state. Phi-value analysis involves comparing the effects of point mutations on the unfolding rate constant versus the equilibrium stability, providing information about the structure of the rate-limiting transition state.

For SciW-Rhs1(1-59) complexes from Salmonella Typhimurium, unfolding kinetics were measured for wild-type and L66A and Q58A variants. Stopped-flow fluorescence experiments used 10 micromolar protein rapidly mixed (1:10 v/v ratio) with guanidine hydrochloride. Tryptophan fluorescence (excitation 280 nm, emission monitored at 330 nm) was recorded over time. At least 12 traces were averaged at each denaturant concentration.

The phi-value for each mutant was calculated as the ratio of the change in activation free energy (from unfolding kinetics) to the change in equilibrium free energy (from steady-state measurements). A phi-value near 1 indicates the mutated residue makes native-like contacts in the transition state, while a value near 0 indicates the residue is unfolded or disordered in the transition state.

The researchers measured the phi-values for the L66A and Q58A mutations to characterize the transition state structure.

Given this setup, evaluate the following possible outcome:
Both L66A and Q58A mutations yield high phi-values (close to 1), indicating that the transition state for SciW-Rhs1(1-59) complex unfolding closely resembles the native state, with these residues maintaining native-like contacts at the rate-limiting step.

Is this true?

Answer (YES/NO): NO